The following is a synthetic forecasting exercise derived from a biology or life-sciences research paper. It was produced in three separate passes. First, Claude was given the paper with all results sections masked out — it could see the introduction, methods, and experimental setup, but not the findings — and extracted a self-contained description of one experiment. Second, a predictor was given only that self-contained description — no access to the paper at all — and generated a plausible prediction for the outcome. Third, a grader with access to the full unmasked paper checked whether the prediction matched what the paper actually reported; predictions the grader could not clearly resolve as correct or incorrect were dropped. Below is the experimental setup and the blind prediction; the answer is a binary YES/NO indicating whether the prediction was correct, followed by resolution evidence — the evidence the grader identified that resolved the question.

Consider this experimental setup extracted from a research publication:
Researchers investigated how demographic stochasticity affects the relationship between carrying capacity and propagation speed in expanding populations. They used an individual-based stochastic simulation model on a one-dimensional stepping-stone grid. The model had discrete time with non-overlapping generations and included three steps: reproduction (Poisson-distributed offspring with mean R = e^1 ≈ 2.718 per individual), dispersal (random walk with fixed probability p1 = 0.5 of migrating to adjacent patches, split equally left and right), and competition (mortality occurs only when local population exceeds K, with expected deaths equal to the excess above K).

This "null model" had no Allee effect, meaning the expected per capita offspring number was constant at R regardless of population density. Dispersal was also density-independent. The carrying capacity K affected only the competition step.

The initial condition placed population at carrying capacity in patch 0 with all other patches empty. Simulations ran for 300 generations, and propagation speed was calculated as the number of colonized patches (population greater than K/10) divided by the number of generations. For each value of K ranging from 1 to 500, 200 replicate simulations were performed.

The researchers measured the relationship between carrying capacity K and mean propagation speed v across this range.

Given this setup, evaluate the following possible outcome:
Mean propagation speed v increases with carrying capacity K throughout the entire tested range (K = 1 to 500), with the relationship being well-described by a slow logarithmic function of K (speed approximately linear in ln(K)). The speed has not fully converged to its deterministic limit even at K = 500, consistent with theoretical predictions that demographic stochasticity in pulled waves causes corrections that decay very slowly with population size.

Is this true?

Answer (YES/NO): NO